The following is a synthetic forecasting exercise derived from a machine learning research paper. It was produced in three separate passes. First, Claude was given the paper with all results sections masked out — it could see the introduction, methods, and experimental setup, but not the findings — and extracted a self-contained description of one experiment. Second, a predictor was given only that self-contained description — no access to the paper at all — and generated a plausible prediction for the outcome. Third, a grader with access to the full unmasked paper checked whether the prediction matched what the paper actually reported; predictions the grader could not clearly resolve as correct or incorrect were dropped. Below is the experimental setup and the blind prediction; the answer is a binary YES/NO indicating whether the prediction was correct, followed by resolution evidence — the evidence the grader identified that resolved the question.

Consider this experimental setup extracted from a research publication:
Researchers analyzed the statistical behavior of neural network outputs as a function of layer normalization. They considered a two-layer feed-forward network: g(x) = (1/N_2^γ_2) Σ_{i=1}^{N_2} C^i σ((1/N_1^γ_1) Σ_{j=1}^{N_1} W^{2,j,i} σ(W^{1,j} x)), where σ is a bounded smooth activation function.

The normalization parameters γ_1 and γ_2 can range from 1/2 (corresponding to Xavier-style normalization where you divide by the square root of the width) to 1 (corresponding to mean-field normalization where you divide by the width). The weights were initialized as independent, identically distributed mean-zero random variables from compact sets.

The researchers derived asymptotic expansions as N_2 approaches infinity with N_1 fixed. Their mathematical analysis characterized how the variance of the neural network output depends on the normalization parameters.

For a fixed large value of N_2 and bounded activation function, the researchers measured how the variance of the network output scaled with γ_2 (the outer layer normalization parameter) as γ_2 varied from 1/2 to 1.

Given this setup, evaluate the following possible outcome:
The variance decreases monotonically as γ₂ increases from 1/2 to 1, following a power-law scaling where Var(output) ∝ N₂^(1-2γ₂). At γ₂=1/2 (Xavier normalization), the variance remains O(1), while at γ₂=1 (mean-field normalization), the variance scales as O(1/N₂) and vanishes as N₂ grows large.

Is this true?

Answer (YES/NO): YES